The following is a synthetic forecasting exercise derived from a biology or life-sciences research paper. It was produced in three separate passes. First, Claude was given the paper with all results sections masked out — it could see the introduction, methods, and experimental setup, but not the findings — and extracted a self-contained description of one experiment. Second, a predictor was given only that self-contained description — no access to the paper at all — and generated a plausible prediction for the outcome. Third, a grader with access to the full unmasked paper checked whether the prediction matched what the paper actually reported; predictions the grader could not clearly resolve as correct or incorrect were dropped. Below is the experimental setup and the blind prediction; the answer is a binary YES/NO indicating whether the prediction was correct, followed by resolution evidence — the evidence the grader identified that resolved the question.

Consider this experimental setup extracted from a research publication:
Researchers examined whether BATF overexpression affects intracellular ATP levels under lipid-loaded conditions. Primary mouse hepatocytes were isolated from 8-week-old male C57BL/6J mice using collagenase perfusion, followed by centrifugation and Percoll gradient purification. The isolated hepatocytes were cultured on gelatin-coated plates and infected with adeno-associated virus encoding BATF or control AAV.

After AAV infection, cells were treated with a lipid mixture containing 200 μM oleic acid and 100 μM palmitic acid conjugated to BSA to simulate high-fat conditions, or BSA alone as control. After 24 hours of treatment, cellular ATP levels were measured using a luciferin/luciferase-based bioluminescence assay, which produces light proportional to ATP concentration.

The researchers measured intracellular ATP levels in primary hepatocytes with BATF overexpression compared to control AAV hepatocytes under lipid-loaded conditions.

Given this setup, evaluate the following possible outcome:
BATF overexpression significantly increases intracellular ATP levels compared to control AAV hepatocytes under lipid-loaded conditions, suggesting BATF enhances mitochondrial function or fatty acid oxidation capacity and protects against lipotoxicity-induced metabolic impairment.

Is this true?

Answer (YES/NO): YES